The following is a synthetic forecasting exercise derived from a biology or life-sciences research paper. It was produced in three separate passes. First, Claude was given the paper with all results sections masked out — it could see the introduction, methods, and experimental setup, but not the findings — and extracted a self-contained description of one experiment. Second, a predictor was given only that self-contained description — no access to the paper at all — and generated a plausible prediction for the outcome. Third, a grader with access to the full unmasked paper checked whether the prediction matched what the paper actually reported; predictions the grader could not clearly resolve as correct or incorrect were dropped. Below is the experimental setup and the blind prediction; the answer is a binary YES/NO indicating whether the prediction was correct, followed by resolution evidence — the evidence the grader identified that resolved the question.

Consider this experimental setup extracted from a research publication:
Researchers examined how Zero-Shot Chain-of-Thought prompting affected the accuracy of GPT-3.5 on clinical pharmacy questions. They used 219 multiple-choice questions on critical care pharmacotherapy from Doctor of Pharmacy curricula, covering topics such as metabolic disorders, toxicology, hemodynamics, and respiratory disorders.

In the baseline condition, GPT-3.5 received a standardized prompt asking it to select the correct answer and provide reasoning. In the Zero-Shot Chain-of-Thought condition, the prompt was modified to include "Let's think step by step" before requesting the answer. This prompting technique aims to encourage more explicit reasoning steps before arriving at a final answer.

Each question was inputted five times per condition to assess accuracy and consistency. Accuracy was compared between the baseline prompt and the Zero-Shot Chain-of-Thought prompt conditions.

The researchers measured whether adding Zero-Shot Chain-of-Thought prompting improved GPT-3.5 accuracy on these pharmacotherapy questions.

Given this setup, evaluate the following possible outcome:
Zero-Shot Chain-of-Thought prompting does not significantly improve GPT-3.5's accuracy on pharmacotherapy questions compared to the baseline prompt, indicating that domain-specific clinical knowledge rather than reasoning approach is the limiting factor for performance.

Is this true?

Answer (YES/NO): NO